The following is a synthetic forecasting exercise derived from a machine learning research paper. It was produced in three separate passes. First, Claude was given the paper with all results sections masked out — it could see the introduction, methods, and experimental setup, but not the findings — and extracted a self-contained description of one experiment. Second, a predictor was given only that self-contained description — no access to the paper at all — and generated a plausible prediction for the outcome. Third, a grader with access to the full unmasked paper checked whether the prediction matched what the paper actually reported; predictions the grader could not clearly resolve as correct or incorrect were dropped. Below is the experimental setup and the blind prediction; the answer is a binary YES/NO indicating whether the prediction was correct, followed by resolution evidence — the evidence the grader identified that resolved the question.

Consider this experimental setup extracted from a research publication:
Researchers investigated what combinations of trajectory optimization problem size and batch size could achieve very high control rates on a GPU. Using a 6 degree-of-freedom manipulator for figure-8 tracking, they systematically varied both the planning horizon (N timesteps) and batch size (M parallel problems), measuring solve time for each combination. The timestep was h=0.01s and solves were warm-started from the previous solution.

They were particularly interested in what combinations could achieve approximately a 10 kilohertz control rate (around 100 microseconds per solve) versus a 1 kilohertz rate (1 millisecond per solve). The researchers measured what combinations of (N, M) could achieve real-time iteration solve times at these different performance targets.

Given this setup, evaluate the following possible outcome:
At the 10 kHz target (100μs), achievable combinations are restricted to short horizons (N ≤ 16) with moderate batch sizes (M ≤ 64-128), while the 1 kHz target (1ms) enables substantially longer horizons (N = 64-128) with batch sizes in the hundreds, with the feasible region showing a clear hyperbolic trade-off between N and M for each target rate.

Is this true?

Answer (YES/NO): NO